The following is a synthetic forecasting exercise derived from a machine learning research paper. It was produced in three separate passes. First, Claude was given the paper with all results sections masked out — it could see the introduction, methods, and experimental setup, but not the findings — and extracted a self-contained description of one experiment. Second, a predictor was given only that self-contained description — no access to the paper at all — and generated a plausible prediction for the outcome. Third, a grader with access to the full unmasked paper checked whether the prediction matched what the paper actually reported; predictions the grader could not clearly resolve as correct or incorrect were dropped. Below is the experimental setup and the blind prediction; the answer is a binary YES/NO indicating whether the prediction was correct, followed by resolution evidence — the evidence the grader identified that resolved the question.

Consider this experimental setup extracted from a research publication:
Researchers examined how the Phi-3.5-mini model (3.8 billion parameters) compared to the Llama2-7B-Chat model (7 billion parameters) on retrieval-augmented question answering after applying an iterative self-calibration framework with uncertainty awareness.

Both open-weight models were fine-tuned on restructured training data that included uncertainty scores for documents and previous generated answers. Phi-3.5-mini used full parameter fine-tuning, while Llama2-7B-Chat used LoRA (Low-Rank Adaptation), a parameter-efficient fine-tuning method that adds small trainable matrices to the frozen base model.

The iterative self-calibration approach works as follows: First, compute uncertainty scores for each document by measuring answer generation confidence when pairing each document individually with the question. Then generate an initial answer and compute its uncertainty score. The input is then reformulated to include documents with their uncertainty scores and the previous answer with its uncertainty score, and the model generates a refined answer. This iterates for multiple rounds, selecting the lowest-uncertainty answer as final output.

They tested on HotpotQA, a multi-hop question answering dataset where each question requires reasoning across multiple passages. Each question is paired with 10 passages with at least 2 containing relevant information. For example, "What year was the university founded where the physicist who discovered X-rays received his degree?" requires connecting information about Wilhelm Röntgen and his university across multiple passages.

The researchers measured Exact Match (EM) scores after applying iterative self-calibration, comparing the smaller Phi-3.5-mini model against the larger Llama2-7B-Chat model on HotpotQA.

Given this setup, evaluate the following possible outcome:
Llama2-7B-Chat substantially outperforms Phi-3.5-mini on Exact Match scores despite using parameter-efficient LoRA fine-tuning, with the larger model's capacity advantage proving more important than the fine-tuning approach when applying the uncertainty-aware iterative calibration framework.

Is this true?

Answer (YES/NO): YES